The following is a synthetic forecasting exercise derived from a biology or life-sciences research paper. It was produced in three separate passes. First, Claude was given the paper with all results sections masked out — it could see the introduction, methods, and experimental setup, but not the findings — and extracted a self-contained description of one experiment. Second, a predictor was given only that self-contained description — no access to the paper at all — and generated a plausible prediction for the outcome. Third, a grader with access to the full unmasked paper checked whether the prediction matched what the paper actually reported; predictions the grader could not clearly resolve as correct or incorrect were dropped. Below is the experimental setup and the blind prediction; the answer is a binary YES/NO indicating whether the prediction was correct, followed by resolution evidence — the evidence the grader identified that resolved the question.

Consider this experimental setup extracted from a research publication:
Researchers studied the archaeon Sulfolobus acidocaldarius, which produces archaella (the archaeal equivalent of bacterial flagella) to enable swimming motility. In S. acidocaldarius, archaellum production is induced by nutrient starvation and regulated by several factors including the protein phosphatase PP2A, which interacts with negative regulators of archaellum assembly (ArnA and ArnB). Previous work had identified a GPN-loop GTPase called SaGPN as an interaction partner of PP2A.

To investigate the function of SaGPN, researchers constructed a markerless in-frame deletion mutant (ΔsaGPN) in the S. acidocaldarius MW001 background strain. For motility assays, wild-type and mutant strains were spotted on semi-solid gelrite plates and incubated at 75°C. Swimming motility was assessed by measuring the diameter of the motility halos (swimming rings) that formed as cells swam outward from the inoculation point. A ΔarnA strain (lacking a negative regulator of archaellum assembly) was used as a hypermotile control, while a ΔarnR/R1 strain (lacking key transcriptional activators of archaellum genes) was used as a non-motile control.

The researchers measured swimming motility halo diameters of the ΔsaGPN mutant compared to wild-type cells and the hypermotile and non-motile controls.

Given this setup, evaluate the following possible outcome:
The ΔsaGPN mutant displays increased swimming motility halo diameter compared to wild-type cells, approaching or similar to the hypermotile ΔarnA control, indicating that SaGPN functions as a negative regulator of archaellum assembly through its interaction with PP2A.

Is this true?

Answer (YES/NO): NO